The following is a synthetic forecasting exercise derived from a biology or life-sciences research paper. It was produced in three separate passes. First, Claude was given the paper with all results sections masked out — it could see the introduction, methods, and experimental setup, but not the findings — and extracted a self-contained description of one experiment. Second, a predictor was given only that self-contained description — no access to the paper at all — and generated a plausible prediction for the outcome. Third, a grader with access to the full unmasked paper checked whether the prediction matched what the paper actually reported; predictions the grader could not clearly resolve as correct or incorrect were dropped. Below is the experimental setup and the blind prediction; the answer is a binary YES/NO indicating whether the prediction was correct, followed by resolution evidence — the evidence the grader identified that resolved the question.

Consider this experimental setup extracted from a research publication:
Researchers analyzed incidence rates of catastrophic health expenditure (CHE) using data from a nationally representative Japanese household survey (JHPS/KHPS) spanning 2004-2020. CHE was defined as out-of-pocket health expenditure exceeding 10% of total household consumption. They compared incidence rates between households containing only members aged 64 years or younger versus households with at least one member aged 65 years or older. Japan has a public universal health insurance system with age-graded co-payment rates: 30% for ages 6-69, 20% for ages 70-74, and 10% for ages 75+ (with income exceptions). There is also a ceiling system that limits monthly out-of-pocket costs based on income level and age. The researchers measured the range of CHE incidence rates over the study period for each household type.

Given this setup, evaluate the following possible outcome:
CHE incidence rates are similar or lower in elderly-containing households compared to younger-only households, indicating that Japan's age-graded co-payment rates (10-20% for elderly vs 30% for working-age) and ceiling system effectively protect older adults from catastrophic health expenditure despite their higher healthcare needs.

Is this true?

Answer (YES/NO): NO